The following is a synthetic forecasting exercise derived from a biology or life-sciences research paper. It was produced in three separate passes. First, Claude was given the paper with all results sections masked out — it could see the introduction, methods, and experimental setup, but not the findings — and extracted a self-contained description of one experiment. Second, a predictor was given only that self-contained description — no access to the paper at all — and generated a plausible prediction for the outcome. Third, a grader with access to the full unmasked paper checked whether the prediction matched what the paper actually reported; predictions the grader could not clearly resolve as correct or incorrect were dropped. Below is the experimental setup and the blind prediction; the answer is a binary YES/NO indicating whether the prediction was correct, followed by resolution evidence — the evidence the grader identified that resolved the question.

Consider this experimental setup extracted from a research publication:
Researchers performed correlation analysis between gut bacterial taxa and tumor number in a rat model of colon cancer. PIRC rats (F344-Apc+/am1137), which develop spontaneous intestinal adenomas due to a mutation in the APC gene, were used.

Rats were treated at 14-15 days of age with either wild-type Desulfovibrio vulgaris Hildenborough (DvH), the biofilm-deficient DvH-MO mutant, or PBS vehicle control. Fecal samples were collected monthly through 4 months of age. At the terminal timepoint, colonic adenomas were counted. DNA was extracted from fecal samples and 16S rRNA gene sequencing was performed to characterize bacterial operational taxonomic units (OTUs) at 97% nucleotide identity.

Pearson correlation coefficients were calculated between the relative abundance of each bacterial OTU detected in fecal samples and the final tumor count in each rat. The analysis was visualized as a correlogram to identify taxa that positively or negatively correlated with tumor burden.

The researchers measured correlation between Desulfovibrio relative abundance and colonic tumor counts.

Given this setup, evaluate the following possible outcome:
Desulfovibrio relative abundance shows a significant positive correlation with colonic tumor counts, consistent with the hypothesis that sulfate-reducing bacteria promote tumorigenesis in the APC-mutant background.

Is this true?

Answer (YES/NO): NO